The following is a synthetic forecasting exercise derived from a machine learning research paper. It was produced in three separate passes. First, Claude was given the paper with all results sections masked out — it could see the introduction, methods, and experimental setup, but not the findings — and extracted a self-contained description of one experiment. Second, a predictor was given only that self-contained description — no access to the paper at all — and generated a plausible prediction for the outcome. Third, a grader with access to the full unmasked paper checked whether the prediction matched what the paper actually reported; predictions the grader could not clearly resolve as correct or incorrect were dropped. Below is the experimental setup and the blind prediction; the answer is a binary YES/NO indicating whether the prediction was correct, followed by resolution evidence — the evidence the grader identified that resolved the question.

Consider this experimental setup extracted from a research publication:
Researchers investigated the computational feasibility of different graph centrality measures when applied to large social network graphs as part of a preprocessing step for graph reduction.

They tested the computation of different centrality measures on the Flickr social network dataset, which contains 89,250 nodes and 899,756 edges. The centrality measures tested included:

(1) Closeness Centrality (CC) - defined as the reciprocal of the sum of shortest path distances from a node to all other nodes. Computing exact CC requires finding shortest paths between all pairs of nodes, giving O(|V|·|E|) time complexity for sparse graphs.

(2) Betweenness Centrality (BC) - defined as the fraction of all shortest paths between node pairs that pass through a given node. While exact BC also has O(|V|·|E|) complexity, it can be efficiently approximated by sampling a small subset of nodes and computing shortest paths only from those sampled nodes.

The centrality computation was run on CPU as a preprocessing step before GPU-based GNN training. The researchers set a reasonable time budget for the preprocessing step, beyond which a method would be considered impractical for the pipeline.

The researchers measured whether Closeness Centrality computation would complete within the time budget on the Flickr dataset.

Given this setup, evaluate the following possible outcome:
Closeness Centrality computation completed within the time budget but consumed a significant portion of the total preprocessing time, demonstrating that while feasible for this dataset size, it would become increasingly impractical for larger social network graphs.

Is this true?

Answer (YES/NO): NO